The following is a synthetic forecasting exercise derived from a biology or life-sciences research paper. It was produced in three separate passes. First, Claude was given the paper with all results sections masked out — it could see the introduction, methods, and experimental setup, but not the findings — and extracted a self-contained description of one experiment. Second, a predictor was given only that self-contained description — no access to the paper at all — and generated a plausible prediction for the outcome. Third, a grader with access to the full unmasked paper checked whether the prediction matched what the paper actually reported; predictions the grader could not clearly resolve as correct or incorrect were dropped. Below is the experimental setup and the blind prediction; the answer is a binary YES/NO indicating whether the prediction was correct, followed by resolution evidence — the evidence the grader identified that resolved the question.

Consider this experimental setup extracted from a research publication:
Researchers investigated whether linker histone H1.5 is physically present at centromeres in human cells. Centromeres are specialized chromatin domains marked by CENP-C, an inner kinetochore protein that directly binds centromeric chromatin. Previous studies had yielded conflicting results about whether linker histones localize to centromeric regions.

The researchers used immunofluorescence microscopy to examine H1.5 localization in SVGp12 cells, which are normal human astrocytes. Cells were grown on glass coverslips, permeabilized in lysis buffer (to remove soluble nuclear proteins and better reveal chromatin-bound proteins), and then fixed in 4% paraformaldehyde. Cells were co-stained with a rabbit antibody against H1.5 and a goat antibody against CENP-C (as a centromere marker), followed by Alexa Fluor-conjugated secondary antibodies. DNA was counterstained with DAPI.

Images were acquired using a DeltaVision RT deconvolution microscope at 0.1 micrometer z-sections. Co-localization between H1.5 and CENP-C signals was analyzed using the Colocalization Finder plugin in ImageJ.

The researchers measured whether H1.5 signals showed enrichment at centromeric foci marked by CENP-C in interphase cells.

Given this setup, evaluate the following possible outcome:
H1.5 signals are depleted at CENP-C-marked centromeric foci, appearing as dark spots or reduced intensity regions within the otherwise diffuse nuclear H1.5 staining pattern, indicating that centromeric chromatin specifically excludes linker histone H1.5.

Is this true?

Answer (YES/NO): NO